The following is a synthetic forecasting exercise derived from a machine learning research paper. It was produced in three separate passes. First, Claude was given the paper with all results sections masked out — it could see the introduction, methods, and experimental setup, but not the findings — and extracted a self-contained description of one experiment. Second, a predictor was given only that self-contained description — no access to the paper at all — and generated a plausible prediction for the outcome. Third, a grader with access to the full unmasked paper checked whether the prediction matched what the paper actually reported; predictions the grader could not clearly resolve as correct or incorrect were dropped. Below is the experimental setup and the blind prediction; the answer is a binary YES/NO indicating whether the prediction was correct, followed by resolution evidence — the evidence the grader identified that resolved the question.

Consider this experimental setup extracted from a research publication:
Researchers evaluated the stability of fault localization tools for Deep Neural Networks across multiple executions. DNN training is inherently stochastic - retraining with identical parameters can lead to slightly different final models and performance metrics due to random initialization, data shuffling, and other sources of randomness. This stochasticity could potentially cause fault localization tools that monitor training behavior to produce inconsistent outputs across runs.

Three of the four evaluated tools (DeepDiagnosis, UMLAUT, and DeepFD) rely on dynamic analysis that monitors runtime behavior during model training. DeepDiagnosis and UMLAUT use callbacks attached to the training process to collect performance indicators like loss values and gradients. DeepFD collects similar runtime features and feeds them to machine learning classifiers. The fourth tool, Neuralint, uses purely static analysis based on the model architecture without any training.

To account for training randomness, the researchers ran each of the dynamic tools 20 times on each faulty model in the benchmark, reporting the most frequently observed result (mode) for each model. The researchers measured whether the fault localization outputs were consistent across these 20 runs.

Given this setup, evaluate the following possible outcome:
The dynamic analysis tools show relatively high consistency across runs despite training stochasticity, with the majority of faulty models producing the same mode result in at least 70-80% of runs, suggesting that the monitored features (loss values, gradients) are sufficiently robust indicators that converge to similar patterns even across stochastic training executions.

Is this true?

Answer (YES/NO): YES